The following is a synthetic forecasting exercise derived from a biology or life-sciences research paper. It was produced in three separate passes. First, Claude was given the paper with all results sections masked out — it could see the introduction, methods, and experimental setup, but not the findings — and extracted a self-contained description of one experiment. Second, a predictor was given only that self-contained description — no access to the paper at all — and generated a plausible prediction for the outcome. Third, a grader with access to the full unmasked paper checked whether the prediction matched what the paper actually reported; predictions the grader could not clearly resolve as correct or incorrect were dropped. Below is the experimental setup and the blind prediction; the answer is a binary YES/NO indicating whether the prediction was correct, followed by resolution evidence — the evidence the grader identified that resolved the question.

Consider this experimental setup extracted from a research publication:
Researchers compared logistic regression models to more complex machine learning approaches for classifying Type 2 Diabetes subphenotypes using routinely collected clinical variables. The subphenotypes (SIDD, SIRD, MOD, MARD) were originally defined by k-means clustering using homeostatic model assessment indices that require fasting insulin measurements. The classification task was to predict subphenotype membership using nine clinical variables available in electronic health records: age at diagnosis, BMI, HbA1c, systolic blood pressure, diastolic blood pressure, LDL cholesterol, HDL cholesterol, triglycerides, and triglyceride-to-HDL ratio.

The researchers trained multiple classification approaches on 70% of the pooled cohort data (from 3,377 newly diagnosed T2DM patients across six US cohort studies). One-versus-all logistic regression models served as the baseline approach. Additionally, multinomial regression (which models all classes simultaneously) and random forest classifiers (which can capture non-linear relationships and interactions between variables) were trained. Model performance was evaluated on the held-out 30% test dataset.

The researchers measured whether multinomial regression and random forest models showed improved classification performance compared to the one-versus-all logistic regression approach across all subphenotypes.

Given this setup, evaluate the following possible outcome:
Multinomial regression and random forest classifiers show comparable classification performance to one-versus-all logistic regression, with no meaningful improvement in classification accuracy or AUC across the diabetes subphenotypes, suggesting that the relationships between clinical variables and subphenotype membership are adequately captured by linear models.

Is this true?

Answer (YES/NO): YES